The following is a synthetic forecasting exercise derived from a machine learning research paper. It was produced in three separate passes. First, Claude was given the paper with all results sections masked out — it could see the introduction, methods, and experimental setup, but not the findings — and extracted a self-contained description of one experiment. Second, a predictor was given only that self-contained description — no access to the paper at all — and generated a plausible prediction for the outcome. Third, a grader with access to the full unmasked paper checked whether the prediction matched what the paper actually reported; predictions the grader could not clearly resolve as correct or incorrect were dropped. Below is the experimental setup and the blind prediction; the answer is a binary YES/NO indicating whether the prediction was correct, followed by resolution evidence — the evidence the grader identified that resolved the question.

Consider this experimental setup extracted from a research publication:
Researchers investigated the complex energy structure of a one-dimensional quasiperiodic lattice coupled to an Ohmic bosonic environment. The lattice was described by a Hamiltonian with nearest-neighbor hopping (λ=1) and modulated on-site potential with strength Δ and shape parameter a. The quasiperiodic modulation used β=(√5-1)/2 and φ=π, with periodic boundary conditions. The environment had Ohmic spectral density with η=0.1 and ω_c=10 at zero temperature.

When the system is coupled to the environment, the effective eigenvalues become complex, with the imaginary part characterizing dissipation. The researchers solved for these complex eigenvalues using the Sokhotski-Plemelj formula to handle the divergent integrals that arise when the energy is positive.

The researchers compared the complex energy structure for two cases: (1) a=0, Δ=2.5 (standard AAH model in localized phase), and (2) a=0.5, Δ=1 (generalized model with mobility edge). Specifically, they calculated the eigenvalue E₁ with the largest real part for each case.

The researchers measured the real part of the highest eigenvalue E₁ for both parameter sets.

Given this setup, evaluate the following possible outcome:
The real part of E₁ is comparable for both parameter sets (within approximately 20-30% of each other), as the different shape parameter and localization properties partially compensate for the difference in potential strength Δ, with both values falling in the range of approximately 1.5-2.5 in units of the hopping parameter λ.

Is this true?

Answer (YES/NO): NO